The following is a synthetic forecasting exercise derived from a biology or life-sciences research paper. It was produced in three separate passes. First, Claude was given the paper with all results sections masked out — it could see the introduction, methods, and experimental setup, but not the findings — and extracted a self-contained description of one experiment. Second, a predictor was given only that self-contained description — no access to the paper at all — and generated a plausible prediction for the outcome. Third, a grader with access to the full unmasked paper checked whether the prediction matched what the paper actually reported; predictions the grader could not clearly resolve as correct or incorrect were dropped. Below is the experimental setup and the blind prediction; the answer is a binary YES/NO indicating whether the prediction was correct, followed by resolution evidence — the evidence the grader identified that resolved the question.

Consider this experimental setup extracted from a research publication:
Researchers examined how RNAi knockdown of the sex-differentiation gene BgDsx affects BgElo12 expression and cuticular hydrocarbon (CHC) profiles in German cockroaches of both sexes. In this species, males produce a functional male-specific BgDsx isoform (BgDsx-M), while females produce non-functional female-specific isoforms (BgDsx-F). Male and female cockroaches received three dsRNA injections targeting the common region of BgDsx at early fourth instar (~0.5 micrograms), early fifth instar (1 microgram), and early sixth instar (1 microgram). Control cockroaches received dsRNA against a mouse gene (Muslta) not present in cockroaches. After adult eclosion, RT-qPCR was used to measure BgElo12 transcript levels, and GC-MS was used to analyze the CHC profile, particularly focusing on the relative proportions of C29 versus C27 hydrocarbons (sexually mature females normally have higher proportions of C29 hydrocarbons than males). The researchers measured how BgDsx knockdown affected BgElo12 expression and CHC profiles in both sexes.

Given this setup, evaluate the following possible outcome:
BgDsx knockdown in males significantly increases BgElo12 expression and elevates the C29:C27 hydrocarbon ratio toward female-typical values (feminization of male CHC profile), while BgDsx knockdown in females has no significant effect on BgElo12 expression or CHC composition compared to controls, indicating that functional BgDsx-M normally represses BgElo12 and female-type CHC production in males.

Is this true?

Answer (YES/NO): YES